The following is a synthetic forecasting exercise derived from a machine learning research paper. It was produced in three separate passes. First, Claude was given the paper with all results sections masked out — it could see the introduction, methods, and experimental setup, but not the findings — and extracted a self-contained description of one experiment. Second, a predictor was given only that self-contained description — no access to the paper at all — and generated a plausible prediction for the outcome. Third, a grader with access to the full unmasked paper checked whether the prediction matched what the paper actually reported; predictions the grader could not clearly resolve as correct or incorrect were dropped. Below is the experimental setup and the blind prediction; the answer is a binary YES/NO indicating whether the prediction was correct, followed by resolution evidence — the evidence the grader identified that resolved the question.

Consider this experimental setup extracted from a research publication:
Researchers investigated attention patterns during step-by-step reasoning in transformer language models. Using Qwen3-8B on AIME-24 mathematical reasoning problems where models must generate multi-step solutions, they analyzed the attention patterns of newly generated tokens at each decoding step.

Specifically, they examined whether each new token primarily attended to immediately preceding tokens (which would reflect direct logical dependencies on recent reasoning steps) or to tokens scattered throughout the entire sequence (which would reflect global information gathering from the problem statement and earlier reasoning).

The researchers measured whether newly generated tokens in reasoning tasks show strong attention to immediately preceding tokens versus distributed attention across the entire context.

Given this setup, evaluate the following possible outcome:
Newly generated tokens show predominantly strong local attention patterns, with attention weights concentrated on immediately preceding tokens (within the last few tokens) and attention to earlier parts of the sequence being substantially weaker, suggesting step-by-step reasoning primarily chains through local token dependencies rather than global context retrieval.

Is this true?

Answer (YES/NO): NO